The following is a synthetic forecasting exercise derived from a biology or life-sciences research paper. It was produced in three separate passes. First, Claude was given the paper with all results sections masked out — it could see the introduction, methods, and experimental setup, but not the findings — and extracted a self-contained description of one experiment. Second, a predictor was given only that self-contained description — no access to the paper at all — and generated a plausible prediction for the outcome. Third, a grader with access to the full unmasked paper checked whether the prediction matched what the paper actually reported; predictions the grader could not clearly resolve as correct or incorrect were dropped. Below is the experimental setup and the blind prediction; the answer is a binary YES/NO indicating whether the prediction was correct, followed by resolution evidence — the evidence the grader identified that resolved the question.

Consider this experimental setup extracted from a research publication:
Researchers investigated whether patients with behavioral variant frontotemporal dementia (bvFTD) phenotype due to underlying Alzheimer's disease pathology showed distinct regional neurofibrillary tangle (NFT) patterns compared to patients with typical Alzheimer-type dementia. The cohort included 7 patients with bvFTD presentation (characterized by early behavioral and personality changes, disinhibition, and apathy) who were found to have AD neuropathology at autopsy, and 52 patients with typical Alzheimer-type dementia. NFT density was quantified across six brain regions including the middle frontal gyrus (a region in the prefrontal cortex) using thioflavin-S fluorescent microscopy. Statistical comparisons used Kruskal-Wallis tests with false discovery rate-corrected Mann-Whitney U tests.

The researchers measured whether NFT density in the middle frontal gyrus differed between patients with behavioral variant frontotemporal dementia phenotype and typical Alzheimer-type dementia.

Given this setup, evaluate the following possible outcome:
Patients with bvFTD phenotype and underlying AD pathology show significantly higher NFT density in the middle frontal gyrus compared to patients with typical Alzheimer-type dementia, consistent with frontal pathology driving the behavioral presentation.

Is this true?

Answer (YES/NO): NO